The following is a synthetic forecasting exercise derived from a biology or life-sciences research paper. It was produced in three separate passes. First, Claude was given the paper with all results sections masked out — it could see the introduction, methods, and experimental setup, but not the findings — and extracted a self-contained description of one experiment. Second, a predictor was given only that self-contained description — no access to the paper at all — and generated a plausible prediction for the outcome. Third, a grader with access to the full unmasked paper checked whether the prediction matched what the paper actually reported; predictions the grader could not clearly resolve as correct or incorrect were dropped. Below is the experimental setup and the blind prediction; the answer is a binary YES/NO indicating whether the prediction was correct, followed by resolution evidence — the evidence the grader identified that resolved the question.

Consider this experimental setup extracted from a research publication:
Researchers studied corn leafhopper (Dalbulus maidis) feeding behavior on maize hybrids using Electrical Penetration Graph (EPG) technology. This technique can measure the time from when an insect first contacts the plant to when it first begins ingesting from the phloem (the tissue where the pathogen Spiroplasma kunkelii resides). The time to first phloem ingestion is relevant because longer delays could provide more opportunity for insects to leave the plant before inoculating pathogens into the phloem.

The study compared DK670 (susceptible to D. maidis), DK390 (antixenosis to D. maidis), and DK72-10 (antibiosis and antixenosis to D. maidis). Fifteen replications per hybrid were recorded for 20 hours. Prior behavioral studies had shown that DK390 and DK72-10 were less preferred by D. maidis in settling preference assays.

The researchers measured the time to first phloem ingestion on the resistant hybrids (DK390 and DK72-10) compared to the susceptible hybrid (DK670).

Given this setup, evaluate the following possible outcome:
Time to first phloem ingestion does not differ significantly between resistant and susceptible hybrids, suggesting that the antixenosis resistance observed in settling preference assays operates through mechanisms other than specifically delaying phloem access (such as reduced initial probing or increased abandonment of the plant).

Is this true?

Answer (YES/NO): NO